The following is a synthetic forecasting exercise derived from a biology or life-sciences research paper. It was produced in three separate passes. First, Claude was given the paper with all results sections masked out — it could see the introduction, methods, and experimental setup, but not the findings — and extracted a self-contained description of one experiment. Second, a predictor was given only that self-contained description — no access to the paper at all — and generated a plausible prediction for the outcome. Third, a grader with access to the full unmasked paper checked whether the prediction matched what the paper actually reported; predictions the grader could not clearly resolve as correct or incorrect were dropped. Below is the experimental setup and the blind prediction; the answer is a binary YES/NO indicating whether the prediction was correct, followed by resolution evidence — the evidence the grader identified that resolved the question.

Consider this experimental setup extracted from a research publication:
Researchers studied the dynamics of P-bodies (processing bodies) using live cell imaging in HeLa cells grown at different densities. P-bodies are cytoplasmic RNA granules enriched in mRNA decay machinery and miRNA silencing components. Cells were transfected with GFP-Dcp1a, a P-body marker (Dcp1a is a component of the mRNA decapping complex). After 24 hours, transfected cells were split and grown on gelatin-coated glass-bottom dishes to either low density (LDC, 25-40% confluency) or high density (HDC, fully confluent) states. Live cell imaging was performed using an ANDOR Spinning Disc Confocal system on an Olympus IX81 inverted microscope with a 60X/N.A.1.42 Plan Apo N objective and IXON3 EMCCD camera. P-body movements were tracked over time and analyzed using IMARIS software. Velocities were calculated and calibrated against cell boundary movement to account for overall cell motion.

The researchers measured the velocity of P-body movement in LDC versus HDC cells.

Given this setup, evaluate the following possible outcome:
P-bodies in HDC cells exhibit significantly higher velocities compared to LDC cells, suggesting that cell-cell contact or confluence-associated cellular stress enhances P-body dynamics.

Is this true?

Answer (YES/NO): NO